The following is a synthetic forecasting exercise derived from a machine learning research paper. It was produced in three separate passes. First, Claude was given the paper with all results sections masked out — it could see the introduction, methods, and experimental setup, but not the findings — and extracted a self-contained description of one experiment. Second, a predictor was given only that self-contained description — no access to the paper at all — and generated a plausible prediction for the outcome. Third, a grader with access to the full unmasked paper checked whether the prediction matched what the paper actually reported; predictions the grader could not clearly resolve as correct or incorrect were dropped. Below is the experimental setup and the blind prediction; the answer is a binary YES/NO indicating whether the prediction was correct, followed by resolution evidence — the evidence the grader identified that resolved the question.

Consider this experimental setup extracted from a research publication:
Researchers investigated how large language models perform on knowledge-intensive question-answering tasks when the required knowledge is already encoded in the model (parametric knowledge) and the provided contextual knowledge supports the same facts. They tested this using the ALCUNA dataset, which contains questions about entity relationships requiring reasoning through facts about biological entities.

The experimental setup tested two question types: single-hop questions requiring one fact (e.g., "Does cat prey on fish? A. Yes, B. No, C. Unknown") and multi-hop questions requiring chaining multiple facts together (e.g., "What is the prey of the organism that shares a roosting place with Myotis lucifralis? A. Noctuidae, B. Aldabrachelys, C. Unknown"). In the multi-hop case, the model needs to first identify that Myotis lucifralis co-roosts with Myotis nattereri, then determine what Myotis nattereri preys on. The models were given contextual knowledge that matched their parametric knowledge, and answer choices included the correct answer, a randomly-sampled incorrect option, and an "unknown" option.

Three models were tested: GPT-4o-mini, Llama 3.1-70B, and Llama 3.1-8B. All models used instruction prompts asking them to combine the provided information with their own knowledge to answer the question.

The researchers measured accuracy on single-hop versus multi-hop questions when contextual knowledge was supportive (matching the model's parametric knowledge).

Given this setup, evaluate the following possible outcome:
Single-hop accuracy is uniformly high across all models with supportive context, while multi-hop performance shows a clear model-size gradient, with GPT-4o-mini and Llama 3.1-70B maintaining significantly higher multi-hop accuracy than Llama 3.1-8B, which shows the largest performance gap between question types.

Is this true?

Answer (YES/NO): NO